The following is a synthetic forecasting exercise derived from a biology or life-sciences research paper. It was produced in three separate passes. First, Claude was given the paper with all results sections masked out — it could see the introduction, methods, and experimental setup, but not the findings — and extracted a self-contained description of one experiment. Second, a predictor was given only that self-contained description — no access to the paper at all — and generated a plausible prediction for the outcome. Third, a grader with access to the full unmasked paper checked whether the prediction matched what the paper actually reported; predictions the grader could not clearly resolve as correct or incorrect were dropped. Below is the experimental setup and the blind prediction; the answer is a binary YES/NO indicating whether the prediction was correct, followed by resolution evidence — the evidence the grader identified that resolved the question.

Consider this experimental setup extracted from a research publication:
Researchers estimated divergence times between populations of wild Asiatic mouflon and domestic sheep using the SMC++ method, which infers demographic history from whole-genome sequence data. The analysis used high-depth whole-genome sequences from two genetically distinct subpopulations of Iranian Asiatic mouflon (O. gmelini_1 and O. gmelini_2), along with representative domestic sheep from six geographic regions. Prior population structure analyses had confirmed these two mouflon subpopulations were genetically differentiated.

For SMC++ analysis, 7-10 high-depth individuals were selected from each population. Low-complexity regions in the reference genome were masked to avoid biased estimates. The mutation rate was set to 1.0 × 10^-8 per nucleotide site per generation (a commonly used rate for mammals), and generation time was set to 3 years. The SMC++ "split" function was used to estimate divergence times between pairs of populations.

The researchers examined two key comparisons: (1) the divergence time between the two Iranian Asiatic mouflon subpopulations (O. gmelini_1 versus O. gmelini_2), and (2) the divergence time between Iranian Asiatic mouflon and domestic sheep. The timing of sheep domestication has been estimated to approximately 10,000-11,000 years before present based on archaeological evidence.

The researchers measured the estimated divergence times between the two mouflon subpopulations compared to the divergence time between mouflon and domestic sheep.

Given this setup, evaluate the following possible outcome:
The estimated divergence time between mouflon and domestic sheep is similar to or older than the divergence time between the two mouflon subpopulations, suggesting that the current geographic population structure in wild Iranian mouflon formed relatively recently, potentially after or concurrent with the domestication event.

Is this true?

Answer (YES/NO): YES